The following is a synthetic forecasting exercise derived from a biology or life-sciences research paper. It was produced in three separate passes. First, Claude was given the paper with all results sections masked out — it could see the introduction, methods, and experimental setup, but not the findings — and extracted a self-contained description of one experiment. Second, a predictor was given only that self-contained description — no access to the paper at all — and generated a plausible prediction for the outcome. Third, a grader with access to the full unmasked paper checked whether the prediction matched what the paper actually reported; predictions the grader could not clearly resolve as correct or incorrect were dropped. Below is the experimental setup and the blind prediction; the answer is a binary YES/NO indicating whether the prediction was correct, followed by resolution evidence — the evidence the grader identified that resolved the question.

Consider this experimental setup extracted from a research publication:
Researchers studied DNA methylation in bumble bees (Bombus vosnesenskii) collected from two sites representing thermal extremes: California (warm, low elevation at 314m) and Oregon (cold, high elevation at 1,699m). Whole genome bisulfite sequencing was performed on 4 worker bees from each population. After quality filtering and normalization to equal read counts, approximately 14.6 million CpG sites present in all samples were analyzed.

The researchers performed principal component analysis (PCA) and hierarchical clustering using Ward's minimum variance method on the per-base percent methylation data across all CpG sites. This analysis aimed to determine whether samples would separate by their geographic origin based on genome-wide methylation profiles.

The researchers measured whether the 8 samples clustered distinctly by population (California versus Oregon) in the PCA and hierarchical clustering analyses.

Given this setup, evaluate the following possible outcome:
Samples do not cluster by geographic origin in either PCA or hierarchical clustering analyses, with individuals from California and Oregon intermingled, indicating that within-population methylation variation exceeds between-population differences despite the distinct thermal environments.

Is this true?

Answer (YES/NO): NO